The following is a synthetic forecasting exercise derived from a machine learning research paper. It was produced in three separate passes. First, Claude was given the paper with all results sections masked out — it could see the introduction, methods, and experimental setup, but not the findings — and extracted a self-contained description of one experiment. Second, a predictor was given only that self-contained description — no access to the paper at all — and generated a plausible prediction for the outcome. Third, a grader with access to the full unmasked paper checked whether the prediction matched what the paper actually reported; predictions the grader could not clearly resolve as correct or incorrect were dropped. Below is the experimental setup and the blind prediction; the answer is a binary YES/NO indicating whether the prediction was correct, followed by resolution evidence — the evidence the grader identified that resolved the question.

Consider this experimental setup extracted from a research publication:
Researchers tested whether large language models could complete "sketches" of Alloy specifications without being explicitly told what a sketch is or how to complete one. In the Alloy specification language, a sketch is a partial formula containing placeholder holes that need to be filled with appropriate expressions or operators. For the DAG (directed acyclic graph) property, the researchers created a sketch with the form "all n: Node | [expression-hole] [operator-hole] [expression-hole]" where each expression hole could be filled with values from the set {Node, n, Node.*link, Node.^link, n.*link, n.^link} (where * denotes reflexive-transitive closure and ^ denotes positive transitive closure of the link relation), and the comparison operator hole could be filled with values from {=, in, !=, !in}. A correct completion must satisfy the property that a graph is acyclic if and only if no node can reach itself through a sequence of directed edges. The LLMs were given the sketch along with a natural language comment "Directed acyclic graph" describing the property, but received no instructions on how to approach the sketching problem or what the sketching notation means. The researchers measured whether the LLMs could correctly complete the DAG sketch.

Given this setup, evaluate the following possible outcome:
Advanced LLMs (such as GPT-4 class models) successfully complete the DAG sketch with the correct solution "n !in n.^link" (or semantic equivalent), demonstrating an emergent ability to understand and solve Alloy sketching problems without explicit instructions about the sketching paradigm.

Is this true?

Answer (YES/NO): YES